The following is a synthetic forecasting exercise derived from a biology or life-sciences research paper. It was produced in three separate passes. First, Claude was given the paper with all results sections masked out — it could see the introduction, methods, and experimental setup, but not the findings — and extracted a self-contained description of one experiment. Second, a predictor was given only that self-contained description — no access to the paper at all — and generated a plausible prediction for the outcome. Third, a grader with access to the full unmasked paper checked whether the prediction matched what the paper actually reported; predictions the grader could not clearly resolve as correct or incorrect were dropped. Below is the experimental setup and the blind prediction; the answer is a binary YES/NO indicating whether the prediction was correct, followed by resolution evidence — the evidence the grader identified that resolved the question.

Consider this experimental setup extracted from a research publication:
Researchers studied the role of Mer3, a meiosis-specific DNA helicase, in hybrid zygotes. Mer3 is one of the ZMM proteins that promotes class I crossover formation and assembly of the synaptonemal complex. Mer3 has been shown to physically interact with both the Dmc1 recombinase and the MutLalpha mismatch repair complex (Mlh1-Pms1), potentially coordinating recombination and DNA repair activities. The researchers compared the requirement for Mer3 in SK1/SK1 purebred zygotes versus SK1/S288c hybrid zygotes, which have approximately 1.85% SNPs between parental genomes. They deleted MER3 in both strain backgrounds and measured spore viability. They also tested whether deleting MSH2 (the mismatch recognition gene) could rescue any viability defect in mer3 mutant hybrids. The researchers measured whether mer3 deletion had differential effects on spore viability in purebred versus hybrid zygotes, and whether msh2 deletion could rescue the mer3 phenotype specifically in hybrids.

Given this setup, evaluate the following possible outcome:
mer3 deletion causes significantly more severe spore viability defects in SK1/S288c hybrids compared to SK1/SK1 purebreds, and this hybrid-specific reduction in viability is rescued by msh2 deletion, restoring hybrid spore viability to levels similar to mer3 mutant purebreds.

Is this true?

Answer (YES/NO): NO